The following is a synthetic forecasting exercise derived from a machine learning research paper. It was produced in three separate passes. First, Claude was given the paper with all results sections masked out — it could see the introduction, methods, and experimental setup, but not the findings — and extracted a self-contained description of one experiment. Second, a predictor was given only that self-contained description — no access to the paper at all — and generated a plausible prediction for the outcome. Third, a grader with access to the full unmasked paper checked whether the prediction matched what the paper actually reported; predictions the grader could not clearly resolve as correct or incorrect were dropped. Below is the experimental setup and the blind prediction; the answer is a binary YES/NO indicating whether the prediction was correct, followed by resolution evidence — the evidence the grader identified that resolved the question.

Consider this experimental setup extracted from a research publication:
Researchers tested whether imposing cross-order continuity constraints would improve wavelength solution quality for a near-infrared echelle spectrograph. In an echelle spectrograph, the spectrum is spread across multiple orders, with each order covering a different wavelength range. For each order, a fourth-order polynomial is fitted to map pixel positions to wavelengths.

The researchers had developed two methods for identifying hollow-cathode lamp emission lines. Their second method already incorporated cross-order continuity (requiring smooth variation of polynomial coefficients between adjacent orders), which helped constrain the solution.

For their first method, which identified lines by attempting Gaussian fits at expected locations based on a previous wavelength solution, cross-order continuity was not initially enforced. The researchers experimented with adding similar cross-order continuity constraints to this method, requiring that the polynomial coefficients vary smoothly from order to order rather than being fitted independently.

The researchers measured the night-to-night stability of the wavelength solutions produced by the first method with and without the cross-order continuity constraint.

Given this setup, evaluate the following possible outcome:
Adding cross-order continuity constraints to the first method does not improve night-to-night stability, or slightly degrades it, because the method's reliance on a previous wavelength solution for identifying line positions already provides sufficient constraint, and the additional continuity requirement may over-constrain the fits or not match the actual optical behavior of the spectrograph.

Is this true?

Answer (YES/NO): YES